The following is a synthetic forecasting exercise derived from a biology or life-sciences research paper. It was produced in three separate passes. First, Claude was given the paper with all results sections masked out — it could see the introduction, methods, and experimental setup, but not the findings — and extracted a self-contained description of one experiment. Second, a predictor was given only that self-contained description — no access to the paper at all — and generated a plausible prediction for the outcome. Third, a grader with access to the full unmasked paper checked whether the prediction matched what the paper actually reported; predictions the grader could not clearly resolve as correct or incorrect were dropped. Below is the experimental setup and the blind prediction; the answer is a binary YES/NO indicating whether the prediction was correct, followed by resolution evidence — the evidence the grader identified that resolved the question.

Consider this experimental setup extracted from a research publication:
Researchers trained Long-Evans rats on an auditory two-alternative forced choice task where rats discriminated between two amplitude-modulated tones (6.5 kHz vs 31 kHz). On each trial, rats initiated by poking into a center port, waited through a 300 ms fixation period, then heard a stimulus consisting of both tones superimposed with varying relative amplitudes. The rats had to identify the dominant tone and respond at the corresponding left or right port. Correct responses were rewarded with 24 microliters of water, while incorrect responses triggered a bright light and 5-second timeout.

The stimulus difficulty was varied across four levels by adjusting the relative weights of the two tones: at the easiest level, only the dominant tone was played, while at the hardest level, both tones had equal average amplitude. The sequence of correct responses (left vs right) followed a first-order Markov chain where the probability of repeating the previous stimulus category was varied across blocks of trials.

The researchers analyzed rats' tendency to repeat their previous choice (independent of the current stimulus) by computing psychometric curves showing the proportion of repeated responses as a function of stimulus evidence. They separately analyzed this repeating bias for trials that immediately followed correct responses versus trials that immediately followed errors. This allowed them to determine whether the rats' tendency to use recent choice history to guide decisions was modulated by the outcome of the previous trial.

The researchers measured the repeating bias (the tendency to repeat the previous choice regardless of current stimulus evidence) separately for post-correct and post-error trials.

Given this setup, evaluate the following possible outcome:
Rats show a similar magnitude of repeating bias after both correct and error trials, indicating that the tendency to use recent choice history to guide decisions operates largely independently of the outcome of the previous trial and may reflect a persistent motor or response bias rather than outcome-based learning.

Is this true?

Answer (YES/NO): NO